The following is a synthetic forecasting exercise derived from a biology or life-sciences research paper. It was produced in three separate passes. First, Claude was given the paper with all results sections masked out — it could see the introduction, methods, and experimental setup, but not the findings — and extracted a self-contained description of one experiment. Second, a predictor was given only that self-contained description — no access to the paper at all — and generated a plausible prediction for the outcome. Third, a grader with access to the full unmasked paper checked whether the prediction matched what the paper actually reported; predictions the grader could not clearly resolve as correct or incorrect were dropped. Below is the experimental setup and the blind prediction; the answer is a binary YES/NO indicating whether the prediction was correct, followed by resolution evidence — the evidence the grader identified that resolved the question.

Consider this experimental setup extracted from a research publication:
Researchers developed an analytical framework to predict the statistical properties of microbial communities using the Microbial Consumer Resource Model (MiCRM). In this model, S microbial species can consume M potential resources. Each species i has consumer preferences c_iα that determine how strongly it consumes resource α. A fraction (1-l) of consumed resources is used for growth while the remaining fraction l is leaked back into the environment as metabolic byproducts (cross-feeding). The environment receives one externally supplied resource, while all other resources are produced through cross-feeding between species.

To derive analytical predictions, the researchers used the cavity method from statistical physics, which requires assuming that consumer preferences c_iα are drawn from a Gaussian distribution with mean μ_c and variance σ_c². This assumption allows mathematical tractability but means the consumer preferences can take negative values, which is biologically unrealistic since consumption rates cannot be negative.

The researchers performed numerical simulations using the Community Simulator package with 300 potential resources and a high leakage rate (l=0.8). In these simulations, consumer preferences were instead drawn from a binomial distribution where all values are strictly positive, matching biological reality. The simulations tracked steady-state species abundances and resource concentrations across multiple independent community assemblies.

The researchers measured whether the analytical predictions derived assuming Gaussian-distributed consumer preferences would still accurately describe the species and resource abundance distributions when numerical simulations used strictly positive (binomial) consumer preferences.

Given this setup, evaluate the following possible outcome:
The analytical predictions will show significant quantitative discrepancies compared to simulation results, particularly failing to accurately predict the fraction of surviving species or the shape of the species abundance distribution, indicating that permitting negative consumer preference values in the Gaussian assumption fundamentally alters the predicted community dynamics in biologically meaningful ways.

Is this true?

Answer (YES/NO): NO